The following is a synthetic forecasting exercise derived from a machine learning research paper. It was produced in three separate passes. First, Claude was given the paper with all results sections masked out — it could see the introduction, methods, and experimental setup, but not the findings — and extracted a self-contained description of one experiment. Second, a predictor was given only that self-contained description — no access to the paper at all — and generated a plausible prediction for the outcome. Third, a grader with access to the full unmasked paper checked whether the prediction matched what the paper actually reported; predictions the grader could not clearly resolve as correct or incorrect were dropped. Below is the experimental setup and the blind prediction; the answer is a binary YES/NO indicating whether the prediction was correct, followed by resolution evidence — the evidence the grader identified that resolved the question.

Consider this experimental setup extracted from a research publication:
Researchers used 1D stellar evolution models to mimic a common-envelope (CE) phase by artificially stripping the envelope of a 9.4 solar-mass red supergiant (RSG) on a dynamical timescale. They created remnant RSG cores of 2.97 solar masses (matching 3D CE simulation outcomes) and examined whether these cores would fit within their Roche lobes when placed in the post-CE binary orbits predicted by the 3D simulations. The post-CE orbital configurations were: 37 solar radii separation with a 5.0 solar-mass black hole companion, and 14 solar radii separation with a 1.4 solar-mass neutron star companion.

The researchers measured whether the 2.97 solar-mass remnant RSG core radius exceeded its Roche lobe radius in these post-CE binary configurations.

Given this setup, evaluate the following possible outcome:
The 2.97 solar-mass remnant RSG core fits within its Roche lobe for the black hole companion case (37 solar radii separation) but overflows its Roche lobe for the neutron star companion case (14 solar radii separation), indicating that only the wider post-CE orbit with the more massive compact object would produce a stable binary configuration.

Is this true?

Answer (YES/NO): NO